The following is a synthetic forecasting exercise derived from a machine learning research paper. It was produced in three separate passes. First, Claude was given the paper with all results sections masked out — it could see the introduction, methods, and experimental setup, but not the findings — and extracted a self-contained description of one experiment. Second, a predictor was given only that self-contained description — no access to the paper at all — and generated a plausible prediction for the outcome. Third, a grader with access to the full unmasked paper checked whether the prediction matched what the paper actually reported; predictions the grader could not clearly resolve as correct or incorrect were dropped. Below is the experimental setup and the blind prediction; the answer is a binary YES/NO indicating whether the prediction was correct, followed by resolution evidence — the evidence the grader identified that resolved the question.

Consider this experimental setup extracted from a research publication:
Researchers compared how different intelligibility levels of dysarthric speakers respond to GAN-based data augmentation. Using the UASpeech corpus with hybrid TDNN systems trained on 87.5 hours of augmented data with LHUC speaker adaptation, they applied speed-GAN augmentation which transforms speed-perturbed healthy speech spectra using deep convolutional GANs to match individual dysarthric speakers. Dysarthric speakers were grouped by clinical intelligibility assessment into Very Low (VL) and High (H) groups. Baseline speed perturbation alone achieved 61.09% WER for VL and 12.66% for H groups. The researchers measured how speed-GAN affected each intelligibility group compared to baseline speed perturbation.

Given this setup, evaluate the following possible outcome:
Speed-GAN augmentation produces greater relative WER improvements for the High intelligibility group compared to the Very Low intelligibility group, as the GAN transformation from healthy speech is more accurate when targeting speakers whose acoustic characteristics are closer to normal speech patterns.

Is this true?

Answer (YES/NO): NO